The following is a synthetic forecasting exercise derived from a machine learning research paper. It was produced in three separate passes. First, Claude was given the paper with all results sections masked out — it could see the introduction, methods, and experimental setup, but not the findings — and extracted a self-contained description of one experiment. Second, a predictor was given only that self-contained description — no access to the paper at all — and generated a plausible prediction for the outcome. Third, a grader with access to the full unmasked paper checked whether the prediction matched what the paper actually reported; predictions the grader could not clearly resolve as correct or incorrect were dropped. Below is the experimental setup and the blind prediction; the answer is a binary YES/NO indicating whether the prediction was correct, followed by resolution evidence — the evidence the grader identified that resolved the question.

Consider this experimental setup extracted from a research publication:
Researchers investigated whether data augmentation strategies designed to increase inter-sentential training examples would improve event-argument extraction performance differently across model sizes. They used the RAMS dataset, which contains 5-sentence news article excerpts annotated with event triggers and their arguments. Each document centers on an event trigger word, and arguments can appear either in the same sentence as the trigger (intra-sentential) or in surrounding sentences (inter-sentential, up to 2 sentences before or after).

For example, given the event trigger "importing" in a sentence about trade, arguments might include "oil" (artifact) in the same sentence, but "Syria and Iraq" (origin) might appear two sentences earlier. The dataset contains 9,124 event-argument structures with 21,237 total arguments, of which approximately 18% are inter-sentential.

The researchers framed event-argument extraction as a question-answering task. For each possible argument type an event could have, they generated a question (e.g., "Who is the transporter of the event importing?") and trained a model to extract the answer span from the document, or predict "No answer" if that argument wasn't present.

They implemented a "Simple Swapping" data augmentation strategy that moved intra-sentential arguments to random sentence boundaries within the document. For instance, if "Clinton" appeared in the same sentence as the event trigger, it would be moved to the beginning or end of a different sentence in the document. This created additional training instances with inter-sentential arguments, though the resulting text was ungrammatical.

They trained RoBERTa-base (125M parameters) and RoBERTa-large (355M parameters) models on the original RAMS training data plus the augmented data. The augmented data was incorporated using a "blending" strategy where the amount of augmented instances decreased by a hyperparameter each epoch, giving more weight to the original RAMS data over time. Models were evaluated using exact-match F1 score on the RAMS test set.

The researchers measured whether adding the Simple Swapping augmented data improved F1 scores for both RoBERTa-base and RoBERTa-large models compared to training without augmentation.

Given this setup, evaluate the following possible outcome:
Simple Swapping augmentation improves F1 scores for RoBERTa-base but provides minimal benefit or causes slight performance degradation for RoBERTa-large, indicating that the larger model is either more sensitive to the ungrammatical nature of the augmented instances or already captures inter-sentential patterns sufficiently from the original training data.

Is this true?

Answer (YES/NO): YES